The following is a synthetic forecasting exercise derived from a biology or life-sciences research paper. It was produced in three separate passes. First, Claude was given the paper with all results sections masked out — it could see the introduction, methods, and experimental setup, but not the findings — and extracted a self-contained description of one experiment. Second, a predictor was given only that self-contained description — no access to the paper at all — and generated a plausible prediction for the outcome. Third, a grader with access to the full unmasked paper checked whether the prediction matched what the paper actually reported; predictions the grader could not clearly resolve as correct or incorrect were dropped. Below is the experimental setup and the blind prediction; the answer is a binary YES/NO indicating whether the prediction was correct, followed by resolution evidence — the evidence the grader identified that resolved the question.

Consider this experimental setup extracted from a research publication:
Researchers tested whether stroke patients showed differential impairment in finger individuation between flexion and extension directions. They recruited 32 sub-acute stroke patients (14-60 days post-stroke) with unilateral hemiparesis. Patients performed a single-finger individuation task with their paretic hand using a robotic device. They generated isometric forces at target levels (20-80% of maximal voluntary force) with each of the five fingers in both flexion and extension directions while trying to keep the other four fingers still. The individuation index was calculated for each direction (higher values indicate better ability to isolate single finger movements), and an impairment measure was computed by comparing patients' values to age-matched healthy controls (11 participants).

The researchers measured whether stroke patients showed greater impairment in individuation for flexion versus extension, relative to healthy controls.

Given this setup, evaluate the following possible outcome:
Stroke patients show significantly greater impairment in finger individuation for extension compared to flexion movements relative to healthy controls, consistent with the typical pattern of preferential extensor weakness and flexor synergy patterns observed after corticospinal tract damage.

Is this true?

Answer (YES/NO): YES